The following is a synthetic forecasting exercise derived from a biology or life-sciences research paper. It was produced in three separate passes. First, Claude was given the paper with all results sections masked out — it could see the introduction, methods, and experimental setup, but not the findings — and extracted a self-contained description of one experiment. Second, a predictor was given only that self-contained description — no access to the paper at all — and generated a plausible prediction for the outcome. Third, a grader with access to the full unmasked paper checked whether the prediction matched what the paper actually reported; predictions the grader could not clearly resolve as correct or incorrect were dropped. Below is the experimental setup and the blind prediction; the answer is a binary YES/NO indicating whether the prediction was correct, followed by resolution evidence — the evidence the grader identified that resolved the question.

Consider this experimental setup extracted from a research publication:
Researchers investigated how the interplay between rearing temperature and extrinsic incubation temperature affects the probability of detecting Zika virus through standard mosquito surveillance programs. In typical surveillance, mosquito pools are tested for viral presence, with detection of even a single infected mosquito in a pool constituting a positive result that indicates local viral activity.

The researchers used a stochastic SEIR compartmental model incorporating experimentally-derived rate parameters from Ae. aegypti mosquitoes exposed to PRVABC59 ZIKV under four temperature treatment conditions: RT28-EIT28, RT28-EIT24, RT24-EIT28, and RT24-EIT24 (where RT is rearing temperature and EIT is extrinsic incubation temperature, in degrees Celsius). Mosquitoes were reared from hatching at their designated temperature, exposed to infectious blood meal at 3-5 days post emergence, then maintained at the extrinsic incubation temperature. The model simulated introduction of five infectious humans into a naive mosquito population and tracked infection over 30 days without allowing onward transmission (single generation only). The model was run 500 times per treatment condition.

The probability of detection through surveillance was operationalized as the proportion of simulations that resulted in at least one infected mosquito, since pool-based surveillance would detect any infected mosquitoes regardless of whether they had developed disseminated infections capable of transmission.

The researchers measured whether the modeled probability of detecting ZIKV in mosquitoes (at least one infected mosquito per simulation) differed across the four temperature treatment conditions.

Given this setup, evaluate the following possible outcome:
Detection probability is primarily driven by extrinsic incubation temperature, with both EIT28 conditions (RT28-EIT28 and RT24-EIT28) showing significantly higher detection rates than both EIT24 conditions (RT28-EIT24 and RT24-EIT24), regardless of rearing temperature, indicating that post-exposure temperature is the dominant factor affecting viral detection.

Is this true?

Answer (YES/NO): NO